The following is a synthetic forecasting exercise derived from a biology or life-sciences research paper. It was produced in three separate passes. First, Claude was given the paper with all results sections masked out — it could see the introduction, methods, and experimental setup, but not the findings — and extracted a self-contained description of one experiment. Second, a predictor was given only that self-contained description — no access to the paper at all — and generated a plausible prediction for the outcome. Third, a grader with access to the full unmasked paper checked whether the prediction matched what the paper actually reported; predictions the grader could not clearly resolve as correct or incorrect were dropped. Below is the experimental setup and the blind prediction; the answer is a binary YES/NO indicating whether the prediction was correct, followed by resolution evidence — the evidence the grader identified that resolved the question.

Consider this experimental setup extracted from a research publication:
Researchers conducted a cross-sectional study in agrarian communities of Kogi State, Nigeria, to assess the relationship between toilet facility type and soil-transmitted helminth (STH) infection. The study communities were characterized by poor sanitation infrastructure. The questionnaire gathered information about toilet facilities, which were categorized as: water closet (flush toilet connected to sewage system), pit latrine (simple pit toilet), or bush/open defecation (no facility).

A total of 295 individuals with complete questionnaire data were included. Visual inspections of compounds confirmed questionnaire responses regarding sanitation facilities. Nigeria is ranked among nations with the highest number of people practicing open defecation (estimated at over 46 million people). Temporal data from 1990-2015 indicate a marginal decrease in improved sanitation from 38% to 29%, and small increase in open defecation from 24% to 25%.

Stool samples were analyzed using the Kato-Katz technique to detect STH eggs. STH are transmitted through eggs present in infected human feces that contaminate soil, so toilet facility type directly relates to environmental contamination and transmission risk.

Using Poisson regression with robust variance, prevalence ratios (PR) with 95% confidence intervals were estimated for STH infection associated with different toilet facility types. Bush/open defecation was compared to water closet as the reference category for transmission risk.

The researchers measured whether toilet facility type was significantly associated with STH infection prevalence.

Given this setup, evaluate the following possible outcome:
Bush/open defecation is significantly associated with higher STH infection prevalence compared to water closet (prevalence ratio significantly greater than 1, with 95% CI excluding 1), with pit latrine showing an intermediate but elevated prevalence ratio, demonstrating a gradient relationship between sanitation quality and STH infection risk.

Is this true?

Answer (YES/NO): NO